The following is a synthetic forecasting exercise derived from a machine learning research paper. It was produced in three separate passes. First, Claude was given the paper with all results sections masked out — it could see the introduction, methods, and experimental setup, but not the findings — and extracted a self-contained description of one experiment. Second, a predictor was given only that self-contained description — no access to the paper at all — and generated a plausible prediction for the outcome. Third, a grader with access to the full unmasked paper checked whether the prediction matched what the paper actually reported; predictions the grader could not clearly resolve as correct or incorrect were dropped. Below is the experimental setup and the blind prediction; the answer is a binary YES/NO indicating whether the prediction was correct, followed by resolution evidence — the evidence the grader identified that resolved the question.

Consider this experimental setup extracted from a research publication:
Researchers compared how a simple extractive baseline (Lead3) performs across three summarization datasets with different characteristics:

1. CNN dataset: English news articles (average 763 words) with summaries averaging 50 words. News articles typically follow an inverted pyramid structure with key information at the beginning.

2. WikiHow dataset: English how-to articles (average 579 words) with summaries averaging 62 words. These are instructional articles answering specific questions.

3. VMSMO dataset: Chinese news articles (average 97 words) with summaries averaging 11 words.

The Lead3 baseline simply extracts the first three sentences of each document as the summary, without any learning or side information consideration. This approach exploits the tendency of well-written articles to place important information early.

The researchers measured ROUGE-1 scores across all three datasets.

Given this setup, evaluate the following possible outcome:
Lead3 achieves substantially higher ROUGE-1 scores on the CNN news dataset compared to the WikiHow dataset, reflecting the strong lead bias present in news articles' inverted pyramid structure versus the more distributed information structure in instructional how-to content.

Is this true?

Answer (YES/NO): YES